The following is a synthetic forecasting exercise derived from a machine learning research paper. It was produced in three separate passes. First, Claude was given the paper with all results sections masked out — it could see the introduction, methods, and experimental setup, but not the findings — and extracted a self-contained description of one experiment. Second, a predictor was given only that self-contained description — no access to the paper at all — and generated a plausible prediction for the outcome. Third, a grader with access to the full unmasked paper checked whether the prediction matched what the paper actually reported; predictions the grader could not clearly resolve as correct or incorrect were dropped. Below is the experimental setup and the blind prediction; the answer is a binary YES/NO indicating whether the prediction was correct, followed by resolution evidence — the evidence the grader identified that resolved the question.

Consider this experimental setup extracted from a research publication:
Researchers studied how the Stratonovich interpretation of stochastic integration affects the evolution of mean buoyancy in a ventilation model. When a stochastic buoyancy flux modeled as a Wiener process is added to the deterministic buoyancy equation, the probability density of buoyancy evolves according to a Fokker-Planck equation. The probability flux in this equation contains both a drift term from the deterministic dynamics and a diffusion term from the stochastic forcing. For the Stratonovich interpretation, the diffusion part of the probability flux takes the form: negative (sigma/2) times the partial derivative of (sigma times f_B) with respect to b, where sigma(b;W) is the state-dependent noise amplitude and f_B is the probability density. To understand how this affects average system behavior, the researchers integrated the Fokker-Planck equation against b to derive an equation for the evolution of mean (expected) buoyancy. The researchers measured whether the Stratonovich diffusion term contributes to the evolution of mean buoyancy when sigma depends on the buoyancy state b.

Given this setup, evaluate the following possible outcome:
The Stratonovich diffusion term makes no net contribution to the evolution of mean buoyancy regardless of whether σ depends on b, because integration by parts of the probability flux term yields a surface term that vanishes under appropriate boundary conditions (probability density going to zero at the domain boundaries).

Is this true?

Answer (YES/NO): NO